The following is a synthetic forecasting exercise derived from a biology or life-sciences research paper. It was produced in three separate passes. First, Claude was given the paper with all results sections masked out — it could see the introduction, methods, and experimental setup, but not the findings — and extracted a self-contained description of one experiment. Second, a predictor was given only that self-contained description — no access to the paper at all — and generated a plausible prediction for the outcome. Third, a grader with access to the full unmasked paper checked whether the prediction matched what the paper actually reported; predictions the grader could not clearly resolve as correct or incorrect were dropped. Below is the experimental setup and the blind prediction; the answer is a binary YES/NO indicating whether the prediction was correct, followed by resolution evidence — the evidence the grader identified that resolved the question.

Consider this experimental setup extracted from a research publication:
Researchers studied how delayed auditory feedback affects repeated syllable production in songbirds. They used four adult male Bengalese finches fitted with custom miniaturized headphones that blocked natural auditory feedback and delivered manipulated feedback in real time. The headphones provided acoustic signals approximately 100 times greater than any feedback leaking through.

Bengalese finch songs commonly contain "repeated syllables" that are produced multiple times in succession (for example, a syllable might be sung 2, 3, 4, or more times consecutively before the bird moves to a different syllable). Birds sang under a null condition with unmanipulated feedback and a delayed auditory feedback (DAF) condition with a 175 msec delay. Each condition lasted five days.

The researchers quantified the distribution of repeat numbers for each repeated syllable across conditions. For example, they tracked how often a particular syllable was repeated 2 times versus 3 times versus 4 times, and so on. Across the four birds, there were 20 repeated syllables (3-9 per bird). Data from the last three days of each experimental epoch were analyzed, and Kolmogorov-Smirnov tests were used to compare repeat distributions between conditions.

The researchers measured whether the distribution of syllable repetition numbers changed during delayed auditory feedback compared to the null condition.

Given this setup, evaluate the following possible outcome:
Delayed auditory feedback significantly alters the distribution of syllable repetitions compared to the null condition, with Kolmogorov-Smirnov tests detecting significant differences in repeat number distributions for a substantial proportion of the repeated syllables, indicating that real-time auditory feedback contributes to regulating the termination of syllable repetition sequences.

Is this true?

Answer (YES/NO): YES